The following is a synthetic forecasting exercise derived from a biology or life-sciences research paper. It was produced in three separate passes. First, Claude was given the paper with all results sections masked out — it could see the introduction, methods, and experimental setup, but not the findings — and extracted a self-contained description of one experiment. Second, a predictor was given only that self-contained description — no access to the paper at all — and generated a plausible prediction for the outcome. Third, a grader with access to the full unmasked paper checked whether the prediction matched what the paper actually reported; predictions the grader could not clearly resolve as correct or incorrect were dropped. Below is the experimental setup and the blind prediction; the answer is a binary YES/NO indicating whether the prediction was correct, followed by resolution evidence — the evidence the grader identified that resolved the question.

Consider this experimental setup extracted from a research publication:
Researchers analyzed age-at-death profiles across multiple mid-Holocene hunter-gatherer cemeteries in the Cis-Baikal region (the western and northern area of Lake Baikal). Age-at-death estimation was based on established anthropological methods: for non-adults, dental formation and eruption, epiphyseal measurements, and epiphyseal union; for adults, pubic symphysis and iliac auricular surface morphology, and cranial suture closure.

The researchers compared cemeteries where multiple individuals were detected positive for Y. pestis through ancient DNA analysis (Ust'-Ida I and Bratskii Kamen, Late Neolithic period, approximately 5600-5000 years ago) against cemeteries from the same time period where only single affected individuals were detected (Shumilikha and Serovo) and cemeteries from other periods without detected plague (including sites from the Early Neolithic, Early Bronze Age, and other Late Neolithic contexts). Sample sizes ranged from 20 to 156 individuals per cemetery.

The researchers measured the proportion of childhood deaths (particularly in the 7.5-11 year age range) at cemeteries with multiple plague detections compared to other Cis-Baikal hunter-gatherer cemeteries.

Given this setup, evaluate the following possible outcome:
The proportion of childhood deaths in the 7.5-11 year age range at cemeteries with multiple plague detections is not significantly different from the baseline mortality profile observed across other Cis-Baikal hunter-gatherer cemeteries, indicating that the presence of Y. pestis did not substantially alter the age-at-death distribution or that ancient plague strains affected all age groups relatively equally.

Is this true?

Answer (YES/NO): NO